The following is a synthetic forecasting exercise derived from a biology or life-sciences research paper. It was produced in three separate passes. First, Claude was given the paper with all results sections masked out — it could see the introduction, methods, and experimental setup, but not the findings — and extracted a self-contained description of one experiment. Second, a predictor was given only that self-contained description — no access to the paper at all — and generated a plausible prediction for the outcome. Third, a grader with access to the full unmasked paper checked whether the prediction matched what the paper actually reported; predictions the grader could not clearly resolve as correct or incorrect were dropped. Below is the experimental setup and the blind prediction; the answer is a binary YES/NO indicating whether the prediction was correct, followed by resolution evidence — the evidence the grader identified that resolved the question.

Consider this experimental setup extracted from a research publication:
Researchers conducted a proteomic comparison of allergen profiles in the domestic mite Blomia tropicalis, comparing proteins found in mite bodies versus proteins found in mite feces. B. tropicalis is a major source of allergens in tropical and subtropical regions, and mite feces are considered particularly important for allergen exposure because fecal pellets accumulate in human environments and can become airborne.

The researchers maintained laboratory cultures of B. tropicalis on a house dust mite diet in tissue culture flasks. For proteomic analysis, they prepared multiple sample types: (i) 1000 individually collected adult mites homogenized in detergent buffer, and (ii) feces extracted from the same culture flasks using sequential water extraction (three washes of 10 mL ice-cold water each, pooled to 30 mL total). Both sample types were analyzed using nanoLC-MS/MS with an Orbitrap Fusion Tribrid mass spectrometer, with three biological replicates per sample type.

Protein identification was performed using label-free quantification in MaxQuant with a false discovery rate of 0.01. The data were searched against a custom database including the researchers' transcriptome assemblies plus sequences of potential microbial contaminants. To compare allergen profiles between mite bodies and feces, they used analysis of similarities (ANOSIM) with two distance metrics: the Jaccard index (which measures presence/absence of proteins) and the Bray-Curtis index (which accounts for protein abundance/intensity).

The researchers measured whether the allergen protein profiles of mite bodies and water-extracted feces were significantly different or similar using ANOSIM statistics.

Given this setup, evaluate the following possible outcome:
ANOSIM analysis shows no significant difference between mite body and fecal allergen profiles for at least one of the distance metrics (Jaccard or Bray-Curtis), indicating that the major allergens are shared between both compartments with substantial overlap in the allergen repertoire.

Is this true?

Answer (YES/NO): NO